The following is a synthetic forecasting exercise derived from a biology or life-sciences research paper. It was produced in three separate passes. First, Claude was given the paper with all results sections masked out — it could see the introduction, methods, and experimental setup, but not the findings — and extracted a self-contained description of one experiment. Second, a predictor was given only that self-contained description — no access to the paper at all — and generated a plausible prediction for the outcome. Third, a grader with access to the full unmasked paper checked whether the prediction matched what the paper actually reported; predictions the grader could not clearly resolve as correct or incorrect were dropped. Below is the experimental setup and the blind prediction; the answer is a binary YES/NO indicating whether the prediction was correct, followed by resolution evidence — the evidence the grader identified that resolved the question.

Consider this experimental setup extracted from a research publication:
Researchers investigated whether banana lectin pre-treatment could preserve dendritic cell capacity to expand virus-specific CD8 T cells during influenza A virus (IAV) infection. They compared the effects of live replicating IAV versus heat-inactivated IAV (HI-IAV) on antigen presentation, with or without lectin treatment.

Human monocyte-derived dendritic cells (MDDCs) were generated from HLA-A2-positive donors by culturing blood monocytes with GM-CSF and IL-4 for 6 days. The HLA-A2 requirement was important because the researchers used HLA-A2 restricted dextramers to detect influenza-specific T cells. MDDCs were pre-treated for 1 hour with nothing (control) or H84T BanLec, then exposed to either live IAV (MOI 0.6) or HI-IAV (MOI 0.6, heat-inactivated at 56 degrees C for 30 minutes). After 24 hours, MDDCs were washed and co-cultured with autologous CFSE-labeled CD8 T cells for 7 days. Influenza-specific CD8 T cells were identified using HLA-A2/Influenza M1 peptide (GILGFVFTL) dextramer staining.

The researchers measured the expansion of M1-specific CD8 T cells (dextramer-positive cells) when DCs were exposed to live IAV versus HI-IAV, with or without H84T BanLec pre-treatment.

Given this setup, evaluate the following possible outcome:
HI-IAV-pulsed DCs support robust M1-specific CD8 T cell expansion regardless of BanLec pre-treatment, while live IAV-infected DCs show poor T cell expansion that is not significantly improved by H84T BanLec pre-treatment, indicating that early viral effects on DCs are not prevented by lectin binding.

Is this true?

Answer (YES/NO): NO